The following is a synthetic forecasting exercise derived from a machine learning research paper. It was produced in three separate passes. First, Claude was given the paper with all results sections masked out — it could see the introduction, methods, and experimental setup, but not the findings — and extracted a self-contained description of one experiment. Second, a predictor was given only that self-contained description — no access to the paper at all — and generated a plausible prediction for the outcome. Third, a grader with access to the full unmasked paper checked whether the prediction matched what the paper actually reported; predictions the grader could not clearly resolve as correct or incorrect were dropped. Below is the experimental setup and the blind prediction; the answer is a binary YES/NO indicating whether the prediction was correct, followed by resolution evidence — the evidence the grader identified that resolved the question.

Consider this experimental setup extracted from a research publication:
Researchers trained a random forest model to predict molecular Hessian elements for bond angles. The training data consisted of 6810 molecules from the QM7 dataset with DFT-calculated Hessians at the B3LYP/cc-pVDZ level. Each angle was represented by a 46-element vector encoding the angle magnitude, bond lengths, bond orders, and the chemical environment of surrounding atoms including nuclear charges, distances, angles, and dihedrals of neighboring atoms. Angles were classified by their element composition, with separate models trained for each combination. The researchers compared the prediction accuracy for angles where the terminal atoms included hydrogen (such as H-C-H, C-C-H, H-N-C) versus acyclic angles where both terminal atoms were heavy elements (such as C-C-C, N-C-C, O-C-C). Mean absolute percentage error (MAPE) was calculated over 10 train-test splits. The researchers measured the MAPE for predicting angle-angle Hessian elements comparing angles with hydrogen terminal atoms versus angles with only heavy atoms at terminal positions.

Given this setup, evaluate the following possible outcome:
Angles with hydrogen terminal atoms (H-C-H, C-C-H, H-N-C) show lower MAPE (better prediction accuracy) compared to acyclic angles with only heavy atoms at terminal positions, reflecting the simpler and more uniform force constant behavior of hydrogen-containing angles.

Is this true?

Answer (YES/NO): YES